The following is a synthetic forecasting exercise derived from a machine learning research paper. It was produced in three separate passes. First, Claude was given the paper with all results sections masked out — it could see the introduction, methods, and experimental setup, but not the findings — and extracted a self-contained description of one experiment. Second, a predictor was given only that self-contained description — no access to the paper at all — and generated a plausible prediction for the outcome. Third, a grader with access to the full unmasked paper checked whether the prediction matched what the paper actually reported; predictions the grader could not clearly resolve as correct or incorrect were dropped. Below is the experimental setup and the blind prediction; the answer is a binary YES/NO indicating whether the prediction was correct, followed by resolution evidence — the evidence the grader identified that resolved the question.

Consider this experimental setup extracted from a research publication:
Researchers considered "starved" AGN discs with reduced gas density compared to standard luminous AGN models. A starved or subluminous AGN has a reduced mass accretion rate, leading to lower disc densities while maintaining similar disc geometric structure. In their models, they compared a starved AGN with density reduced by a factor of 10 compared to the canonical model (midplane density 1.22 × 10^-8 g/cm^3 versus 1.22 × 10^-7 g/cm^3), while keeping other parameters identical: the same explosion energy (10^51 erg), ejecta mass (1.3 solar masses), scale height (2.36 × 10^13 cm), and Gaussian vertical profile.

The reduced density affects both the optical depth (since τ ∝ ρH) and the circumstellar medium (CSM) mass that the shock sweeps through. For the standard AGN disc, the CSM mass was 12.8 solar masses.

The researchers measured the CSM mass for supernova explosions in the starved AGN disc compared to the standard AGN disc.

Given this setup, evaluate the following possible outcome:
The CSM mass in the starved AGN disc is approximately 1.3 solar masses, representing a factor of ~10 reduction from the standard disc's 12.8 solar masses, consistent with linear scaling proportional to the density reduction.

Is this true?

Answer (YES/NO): YES